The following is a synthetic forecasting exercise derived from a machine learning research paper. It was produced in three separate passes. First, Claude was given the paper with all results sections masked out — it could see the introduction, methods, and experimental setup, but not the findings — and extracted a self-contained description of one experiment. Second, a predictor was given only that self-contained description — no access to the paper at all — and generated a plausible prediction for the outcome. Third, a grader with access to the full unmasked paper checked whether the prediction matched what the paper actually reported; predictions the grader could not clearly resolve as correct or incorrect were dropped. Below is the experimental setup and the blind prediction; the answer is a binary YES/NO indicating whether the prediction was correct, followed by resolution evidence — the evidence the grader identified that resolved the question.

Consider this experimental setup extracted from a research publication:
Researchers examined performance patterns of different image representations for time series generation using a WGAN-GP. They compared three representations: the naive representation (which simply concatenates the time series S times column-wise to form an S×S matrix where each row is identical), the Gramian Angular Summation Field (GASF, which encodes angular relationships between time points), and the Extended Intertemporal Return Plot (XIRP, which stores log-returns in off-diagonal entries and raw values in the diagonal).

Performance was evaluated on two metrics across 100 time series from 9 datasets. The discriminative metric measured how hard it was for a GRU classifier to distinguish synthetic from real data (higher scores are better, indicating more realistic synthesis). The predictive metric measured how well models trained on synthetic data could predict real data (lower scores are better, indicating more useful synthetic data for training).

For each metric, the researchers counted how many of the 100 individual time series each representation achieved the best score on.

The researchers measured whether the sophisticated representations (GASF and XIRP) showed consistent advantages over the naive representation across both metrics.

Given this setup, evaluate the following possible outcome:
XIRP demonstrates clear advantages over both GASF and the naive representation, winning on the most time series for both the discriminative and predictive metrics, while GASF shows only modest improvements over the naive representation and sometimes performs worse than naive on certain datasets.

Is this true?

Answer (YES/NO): NO